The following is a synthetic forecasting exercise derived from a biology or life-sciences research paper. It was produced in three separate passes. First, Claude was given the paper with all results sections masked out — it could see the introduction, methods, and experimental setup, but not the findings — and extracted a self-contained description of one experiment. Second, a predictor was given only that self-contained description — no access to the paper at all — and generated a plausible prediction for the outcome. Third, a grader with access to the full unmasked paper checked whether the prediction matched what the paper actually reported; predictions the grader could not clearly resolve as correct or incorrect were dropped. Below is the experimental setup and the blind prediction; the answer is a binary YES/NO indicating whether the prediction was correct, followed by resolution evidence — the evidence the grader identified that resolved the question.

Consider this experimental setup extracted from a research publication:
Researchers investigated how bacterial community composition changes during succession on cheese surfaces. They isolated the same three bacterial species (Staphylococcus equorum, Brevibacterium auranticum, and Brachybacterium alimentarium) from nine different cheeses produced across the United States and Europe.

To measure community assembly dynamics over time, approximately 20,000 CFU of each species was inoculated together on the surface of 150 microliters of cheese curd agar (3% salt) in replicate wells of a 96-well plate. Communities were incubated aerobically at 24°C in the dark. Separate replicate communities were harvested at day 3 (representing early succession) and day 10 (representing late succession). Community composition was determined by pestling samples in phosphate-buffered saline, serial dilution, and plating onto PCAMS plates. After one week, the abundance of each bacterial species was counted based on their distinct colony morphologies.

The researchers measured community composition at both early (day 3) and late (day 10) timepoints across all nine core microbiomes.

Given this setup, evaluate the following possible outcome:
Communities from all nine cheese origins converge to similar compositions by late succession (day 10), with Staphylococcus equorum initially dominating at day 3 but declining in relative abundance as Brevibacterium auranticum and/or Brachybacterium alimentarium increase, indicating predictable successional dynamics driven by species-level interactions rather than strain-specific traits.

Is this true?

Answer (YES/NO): NO